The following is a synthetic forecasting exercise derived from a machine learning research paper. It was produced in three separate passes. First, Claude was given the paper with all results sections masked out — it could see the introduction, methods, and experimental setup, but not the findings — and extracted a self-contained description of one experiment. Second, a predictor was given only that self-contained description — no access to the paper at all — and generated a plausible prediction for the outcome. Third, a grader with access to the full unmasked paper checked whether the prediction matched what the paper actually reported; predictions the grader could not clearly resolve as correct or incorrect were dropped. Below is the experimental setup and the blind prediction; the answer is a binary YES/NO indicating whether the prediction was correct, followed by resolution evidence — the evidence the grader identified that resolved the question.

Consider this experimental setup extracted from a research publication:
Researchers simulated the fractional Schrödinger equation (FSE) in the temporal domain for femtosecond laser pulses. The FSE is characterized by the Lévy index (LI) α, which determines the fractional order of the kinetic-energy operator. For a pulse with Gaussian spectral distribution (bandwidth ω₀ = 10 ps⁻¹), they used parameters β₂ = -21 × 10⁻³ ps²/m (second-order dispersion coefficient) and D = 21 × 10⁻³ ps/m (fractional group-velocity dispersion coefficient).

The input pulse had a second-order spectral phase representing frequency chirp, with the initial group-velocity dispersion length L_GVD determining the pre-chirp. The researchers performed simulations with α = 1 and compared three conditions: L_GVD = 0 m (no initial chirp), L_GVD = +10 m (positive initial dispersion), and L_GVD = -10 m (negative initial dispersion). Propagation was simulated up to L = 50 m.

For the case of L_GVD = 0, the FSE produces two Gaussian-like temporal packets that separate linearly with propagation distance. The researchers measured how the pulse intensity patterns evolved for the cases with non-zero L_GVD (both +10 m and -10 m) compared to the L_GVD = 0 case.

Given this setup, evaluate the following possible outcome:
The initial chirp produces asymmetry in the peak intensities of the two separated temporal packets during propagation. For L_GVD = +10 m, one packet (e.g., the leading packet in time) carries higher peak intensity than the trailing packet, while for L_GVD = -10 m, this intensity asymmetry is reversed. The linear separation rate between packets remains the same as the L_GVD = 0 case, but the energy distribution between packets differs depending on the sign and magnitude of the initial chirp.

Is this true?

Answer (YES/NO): NO